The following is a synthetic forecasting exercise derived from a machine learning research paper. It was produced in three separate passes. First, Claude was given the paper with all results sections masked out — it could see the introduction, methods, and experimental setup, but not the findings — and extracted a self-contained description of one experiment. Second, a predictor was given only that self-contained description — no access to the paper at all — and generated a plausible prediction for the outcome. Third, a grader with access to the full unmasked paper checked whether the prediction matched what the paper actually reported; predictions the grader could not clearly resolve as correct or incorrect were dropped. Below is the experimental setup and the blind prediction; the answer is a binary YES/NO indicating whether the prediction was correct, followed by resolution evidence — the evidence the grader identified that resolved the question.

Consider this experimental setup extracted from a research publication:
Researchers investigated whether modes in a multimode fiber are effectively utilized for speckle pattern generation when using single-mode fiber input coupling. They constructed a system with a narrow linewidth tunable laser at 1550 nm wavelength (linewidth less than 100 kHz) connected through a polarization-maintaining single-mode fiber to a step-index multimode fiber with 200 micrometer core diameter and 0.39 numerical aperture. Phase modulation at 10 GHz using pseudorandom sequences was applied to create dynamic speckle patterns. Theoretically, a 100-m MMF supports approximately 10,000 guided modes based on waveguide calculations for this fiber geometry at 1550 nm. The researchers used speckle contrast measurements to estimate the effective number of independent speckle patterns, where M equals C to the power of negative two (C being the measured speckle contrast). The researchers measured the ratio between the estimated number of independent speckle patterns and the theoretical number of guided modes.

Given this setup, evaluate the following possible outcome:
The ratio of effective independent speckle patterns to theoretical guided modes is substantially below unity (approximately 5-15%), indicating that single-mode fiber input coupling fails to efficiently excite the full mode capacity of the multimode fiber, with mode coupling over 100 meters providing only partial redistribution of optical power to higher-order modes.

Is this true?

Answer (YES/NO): NO